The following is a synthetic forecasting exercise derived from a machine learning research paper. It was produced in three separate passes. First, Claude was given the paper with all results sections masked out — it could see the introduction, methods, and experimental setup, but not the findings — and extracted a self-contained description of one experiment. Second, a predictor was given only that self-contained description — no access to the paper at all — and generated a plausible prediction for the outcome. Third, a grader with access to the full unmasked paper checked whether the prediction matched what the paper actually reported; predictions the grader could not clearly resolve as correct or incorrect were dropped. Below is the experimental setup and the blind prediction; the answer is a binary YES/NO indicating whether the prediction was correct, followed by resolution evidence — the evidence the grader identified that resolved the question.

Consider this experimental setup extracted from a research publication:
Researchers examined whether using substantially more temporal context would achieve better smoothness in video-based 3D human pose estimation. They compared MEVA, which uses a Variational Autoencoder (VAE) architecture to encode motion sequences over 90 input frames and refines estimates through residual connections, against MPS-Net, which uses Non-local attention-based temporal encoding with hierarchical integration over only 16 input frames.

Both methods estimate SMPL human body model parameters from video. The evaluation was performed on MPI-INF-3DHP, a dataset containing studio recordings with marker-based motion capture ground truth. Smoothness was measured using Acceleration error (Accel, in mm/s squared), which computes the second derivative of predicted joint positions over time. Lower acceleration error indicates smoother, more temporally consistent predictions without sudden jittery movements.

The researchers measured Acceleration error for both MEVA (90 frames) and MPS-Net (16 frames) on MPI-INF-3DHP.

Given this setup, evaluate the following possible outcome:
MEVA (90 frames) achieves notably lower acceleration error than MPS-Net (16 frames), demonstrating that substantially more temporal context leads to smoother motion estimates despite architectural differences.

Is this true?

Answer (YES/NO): NO